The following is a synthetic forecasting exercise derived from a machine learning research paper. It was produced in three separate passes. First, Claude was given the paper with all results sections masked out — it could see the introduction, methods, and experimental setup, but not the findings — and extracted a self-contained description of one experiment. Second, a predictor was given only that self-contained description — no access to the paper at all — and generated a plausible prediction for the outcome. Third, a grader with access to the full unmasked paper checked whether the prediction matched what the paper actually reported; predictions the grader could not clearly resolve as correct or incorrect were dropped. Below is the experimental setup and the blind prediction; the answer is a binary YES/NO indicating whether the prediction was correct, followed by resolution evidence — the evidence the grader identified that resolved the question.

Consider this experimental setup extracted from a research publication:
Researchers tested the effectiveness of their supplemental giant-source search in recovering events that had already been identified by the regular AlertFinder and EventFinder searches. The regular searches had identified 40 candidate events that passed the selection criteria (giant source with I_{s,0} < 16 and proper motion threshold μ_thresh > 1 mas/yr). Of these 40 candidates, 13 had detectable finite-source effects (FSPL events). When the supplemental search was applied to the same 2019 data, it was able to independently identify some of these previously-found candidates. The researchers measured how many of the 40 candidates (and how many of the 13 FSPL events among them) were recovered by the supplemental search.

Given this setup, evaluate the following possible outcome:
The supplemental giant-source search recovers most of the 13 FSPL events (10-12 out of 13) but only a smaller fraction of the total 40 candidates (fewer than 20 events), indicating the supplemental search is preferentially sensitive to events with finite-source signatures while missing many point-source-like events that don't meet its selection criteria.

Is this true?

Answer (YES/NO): NO